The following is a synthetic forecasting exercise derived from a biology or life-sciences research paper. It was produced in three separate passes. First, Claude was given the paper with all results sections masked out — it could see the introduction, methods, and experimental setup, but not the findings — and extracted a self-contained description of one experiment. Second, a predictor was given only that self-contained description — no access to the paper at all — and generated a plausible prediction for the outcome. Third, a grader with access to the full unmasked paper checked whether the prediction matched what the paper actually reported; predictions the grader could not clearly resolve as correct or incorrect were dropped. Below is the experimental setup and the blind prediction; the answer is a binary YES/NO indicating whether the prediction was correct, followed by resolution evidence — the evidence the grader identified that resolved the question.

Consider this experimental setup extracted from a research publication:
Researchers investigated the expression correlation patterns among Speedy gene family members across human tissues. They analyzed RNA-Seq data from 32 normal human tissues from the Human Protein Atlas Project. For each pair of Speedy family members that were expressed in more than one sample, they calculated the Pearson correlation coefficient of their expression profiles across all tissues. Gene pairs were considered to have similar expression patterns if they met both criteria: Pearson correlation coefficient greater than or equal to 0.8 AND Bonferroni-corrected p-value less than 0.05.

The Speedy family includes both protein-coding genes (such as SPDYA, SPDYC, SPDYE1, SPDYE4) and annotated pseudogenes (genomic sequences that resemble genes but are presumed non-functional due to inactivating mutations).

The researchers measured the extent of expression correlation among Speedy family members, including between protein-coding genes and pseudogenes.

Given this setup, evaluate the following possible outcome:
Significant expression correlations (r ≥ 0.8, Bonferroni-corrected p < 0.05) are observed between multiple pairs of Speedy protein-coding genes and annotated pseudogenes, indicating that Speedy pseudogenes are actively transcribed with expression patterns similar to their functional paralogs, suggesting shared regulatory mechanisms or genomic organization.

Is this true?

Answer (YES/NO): YES